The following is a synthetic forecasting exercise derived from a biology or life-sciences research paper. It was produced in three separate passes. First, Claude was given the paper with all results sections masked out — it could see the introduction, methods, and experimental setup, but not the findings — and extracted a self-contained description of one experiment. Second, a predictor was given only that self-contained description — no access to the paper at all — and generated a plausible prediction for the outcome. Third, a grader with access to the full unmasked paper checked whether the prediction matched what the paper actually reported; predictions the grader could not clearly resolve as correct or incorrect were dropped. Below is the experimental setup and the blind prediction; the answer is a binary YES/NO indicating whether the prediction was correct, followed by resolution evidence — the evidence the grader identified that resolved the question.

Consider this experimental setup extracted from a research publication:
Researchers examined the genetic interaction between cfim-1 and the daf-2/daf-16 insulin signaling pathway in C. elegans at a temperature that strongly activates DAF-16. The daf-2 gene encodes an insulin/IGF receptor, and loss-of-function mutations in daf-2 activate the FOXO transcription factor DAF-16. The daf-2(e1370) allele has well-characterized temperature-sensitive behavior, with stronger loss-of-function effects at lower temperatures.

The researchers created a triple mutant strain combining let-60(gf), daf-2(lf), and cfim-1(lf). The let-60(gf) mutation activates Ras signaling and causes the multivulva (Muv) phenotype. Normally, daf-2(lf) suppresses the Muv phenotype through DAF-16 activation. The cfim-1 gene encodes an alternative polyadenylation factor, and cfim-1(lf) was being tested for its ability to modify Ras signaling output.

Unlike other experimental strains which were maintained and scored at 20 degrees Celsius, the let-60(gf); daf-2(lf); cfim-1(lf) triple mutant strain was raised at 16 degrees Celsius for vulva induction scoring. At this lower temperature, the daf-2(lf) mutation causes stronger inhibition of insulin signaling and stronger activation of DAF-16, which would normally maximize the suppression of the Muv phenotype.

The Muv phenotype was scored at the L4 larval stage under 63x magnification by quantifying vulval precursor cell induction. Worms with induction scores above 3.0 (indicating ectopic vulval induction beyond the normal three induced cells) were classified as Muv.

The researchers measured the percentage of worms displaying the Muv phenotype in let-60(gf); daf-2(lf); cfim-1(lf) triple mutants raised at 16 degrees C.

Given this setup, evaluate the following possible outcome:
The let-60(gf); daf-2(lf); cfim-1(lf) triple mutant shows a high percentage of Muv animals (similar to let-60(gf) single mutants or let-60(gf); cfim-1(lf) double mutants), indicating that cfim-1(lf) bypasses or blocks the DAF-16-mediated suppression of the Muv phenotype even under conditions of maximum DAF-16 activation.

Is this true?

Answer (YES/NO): NO